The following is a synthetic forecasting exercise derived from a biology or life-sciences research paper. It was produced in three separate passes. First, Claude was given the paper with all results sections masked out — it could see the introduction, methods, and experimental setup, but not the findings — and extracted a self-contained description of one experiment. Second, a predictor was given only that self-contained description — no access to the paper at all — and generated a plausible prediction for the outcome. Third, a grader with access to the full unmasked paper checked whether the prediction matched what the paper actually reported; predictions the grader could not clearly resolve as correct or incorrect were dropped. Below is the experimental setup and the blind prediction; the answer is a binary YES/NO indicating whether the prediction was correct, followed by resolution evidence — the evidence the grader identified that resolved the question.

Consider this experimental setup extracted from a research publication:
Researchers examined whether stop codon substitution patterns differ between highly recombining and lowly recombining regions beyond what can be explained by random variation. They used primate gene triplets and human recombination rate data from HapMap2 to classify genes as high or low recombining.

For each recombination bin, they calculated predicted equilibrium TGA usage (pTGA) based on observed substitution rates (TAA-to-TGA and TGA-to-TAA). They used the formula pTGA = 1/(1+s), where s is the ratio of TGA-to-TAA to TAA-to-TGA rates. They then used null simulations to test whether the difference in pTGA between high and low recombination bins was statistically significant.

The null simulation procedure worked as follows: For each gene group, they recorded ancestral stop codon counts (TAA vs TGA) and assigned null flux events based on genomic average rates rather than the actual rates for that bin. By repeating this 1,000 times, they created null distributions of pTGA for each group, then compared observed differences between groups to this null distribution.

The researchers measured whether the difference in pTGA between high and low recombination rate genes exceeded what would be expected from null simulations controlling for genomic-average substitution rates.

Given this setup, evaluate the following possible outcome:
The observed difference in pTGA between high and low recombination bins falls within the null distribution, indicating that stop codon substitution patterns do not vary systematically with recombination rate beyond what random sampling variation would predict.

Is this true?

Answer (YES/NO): NO